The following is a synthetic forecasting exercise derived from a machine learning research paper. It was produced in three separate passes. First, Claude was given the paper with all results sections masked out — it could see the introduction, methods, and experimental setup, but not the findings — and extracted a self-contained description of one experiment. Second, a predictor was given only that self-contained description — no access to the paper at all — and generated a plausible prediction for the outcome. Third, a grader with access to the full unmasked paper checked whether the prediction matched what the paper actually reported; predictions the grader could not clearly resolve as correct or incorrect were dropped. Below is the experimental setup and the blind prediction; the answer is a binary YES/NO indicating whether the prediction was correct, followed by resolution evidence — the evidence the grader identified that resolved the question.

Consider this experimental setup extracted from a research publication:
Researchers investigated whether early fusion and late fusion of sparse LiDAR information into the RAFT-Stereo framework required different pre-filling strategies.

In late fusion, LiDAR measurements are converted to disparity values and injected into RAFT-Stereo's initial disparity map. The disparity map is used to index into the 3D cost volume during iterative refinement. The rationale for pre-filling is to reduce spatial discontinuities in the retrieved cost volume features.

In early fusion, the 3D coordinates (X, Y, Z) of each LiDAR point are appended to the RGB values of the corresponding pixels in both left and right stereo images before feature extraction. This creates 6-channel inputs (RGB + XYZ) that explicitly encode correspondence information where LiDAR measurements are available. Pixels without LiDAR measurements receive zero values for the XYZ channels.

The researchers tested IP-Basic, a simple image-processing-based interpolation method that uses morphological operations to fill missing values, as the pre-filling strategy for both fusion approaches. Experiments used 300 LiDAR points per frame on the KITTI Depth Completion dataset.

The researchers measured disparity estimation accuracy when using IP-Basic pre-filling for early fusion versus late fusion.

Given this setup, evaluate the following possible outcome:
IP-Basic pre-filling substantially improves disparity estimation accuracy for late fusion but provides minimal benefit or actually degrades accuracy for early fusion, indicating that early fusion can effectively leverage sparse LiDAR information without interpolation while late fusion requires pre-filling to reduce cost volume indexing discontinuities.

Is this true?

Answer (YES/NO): YES